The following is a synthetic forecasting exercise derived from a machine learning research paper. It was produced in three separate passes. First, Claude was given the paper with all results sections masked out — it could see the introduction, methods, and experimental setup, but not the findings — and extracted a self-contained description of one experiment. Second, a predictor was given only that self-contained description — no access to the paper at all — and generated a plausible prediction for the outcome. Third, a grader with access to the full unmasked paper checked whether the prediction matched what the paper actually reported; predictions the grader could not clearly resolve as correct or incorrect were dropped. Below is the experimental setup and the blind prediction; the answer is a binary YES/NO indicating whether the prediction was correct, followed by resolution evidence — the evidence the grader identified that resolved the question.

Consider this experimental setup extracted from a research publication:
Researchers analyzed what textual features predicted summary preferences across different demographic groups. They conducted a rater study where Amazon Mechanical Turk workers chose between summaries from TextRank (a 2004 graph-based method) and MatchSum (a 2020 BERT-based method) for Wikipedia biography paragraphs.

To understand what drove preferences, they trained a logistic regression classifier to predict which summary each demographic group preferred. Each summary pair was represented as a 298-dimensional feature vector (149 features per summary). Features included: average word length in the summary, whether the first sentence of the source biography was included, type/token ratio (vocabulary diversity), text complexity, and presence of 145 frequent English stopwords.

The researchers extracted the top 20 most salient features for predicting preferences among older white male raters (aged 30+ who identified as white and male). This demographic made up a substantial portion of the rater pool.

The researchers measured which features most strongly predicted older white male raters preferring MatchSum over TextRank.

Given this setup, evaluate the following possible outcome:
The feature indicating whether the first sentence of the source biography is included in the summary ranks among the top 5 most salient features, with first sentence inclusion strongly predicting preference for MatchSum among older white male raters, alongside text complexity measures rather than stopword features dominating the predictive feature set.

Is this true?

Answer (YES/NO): NO